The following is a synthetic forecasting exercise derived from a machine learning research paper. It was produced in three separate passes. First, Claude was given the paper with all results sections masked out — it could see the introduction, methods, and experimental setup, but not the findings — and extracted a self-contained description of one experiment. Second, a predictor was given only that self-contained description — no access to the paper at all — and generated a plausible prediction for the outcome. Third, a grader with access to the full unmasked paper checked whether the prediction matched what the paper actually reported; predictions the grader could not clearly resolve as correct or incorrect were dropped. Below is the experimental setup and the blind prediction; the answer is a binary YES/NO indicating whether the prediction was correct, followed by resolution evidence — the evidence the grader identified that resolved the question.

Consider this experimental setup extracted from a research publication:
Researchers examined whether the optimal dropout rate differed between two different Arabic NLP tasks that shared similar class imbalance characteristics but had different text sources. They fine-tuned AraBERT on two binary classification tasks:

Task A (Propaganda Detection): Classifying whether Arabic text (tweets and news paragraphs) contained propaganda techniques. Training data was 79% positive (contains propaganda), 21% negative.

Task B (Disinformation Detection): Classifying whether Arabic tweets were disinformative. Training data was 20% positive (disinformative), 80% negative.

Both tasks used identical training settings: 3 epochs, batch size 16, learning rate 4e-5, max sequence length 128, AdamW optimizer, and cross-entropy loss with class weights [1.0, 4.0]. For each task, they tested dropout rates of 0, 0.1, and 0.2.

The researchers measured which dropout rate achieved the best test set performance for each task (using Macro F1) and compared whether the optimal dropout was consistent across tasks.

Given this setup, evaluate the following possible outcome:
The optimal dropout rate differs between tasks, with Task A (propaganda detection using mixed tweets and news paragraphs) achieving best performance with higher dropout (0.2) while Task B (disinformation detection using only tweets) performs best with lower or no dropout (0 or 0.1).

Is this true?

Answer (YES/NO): NO